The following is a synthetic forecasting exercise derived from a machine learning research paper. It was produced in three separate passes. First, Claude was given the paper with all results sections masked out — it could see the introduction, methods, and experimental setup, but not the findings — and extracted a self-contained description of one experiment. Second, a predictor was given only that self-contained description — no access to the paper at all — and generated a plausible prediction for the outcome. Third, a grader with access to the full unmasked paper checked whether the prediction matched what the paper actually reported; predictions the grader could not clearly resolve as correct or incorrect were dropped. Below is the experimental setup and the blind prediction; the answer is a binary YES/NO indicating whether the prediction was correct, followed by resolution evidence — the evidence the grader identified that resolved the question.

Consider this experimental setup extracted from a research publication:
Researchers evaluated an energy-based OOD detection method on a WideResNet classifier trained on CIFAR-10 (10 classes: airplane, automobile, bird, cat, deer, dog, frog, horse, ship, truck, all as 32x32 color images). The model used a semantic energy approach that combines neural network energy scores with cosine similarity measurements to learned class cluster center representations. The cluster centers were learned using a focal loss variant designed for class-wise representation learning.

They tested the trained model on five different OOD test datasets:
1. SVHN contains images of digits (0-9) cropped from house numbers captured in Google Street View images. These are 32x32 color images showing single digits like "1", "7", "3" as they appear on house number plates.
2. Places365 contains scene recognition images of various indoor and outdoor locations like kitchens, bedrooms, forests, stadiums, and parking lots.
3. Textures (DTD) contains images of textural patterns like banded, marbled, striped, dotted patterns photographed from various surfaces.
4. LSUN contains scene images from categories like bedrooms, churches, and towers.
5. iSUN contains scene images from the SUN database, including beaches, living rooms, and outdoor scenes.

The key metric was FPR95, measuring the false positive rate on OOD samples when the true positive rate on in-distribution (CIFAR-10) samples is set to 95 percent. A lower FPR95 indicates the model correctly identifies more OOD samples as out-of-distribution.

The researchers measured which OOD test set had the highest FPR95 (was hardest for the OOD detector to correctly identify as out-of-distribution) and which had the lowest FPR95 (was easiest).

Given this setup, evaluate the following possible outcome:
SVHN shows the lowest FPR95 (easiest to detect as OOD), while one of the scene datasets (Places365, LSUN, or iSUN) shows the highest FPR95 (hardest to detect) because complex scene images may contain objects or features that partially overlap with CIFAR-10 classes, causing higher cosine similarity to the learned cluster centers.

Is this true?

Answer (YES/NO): NO